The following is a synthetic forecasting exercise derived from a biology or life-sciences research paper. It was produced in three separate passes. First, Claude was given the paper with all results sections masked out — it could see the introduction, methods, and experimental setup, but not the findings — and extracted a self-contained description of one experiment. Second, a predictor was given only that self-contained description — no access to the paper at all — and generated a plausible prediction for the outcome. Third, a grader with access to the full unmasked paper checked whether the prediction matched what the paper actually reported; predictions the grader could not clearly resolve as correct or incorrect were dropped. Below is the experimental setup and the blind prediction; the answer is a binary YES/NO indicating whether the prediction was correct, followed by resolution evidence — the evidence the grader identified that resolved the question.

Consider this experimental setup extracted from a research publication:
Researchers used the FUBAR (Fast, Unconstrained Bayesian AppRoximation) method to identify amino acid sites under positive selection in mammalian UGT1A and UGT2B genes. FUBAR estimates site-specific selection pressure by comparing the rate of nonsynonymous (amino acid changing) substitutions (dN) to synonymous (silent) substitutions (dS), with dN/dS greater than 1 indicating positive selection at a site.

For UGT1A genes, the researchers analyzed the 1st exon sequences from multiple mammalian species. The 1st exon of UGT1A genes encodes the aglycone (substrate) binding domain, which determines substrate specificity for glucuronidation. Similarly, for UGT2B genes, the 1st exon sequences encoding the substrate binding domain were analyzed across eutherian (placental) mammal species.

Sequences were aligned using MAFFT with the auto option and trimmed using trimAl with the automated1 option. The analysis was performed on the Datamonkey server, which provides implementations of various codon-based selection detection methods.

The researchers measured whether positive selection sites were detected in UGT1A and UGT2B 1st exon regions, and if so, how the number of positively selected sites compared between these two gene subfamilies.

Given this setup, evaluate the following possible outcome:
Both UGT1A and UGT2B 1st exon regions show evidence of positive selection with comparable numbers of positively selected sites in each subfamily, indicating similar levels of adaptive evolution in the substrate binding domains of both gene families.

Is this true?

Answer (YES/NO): NO